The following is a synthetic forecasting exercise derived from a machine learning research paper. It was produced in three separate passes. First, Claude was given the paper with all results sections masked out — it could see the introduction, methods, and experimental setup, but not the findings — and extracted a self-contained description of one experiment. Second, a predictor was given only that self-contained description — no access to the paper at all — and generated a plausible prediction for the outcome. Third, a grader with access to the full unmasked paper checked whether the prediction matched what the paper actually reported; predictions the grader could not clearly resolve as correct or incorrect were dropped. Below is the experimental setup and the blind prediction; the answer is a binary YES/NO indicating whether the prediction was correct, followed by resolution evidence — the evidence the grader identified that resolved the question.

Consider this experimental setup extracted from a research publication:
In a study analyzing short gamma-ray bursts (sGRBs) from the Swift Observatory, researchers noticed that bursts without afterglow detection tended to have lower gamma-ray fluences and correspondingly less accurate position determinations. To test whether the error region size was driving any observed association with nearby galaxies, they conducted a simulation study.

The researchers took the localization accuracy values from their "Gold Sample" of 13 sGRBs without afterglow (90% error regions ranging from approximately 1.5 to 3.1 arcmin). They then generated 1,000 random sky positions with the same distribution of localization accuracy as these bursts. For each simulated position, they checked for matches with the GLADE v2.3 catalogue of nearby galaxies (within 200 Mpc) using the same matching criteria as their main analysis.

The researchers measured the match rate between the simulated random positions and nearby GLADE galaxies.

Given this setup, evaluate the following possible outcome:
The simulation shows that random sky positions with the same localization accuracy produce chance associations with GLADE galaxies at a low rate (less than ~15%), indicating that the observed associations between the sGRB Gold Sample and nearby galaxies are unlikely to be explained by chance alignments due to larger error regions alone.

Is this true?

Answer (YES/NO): YES